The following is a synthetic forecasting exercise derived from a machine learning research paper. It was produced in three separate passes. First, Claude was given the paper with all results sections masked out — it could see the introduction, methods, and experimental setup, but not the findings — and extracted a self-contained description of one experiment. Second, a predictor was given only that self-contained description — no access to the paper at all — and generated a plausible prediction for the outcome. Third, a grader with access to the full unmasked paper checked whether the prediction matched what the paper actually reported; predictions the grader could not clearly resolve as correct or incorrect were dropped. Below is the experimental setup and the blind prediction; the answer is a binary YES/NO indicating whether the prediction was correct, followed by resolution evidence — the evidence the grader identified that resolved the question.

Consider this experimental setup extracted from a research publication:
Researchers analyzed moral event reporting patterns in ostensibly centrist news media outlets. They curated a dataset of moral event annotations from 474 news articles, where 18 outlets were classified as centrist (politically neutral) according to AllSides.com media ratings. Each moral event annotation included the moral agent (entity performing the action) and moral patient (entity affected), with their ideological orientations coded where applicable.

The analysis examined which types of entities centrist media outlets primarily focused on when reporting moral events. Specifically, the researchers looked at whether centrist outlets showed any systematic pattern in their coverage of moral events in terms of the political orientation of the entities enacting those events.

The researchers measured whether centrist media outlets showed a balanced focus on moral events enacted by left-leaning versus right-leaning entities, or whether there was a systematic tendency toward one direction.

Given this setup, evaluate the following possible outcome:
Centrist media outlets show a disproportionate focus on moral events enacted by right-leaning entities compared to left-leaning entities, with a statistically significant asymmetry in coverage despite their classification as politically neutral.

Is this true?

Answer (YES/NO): YES